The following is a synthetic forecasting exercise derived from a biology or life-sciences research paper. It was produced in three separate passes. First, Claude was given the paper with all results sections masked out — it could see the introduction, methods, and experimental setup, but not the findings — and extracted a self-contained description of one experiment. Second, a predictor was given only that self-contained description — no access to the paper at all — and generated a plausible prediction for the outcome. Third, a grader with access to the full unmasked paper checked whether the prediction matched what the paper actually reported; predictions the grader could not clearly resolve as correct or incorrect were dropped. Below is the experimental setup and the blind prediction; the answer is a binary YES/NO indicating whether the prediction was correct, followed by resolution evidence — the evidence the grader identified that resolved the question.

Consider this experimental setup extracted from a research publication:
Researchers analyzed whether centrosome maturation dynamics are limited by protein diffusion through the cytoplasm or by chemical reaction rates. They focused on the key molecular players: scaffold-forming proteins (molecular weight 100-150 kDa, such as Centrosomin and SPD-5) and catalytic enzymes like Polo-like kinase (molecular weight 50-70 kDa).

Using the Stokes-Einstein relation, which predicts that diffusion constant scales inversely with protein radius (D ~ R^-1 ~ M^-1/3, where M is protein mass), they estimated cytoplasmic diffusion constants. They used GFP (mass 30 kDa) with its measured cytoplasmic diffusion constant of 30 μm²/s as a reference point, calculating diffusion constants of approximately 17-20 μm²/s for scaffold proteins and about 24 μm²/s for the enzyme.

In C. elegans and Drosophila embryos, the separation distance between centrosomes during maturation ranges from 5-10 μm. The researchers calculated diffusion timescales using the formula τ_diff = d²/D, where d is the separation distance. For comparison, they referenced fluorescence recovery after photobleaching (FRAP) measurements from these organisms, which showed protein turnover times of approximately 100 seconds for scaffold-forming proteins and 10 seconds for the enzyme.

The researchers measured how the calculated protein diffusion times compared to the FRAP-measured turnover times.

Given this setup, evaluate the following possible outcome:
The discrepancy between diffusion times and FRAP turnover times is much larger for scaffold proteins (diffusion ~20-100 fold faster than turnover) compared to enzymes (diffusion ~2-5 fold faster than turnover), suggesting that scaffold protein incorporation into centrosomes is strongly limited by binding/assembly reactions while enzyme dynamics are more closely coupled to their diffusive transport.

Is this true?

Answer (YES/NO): NO